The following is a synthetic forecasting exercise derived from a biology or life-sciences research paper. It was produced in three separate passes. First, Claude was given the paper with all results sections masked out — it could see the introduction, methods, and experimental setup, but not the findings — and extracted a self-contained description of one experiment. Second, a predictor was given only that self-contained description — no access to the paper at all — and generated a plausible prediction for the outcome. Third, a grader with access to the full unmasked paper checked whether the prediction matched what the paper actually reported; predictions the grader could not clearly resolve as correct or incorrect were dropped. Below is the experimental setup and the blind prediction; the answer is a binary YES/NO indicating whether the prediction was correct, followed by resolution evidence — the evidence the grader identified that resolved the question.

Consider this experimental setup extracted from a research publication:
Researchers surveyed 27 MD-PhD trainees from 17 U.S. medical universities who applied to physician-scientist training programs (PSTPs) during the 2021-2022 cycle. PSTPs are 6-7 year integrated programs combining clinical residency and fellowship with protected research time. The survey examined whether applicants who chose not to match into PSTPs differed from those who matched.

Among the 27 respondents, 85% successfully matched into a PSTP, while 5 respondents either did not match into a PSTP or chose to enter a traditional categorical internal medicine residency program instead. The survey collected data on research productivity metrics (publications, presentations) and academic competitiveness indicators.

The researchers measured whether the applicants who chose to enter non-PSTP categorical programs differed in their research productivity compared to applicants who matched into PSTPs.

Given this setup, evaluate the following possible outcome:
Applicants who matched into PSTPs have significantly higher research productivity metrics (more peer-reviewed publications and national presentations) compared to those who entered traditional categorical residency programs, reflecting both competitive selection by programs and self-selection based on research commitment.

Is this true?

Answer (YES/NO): NO